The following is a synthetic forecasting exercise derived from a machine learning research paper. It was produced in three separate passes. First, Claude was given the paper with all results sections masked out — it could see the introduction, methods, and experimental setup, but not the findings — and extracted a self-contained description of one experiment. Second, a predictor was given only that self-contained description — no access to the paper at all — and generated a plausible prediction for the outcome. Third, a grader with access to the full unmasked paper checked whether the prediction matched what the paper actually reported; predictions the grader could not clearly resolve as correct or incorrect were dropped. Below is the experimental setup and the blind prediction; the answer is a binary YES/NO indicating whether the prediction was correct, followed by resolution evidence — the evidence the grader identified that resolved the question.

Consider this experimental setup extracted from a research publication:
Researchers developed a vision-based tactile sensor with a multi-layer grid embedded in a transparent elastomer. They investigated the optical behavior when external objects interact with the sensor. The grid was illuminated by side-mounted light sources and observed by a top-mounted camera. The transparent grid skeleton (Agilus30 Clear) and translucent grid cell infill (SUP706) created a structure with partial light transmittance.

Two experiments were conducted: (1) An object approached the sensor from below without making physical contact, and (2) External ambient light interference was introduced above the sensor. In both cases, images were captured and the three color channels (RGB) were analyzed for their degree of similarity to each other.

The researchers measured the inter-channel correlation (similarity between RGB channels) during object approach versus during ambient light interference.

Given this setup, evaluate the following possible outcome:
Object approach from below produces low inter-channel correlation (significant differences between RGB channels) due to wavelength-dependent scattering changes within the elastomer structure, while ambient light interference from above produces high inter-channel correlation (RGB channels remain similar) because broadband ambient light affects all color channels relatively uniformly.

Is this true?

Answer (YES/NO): YES